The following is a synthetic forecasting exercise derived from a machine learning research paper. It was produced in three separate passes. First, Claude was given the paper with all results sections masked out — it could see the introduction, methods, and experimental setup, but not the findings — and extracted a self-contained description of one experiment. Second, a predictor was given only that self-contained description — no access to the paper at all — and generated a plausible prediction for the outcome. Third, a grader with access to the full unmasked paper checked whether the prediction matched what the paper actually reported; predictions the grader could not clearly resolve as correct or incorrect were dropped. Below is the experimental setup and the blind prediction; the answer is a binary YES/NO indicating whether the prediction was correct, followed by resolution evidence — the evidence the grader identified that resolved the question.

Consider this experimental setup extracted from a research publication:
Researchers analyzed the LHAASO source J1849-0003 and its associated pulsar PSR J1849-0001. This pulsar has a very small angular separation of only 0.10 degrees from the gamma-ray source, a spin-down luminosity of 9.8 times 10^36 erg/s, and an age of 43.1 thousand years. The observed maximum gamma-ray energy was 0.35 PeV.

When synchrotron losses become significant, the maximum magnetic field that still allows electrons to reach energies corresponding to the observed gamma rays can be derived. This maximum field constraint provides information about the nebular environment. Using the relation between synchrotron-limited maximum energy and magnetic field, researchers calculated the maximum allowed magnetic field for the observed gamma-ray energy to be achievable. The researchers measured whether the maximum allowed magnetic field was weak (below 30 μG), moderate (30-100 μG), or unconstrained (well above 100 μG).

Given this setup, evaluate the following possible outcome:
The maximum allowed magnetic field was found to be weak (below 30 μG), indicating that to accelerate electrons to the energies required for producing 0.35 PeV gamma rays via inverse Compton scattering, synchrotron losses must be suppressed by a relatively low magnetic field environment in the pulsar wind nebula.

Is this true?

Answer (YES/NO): NO